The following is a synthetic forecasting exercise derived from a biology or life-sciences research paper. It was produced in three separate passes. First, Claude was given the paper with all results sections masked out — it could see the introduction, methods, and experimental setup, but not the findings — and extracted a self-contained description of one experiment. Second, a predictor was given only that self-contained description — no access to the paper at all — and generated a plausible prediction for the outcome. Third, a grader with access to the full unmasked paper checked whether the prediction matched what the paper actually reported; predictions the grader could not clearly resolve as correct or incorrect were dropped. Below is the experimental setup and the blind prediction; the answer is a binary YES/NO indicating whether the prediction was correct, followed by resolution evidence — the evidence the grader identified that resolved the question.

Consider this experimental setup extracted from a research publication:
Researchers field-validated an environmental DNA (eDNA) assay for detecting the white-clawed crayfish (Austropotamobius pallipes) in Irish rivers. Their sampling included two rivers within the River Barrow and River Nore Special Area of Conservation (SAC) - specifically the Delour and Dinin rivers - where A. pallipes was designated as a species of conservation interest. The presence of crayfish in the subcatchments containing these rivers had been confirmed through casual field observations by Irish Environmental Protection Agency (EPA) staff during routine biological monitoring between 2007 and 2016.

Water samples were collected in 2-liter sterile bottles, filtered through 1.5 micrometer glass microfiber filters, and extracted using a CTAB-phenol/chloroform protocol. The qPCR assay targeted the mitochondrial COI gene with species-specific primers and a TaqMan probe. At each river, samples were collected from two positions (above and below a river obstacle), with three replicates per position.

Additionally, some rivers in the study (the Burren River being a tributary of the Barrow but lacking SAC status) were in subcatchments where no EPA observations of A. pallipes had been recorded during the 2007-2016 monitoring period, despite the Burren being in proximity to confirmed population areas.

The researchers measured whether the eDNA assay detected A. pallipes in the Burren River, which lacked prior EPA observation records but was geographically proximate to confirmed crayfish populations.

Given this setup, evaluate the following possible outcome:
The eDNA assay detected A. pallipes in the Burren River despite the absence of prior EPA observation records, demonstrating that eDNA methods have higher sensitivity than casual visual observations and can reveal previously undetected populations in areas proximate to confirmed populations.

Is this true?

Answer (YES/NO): NO